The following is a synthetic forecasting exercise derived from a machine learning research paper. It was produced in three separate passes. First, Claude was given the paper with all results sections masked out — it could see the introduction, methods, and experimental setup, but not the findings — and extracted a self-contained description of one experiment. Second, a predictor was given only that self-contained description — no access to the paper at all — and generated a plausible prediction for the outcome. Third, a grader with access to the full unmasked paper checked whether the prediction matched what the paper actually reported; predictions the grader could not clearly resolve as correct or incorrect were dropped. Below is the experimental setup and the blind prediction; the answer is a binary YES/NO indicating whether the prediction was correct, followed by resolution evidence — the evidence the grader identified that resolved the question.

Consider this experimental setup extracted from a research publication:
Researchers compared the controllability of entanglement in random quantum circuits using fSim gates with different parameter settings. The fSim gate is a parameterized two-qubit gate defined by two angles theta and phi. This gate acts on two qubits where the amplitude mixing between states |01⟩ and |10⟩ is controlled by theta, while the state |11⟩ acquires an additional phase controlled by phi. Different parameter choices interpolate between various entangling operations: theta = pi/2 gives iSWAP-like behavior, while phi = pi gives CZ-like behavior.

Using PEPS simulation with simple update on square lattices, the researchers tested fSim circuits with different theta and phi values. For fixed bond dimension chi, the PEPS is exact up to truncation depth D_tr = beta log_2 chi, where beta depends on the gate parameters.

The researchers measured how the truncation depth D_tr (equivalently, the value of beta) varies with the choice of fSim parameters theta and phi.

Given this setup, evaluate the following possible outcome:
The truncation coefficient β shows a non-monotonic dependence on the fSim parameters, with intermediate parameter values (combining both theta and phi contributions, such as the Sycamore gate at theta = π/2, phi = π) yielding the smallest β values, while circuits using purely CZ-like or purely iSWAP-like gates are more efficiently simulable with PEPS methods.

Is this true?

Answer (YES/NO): NO